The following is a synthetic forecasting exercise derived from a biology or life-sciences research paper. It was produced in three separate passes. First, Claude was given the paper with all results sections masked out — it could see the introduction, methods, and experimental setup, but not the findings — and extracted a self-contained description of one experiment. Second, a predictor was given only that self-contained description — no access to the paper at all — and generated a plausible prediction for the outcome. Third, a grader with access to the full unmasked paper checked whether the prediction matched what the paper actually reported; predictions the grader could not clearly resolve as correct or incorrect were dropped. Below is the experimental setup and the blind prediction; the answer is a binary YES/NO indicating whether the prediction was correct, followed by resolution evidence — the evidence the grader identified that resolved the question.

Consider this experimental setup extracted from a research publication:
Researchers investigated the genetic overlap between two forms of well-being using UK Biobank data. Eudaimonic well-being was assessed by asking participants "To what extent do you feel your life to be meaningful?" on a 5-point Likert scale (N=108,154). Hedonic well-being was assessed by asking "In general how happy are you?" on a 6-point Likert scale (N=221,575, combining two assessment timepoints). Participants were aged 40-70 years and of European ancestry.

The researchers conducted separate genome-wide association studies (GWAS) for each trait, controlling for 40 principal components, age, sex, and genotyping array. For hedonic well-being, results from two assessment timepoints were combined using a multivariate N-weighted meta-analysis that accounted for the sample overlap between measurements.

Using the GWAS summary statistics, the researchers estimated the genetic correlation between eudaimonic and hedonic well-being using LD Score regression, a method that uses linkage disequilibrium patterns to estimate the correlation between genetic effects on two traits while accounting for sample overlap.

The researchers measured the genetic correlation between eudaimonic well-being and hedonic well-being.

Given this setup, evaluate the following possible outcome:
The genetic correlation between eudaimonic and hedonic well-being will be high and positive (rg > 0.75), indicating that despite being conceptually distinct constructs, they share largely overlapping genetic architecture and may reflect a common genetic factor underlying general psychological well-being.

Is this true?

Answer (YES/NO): YES